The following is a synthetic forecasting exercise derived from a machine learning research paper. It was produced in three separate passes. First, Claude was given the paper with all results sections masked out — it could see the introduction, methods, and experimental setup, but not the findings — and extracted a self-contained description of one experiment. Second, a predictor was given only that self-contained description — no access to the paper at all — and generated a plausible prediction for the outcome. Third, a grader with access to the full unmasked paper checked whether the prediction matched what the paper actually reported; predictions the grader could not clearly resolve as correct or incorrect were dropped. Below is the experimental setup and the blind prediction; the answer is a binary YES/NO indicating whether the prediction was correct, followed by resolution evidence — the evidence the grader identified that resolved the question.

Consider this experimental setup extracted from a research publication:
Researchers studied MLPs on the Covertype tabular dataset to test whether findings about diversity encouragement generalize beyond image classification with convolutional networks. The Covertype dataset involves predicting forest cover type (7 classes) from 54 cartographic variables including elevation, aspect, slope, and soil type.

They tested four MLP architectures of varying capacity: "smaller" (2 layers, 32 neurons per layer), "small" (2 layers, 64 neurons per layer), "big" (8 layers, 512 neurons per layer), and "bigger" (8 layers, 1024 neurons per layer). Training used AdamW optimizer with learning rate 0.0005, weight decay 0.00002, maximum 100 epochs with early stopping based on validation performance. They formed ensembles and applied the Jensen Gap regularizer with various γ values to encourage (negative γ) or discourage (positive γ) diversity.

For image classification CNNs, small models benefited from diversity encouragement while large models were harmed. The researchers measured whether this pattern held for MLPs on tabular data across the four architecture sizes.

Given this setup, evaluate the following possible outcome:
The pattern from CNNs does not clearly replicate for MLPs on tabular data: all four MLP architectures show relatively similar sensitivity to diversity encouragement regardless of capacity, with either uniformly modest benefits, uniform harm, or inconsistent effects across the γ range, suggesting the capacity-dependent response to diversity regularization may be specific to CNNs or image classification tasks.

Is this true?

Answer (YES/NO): NO